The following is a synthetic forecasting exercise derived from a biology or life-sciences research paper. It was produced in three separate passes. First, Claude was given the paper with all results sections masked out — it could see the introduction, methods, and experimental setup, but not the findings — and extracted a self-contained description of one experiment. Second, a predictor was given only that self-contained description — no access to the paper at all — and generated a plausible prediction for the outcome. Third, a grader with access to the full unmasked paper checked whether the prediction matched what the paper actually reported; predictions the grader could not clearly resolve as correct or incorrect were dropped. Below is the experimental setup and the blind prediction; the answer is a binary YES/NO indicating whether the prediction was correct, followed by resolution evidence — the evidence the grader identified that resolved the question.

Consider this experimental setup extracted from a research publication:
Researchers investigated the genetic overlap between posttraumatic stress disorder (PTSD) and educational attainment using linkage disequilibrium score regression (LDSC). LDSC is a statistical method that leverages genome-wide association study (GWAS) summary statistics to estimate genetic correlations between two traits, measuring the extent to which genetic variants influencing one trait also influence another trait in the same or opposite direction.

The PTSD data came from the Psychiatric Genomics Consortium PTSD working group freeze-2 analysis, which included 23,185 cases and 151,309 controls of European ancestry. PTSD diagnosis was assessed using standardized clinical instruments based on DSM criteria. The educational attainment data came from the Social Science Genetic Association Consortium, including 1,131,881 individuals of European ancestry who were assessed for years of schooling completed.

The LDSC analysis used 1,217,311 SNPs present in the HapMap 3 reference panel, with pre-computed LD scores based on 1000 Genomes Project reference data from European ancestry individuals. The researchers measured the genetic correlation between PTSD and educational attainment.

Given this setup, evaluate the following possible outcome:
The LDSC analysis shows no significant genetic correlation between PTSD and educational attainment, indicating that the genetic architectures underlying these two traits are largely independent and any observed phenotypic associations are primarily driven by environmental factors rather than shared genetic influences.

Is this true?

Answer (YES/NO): NO